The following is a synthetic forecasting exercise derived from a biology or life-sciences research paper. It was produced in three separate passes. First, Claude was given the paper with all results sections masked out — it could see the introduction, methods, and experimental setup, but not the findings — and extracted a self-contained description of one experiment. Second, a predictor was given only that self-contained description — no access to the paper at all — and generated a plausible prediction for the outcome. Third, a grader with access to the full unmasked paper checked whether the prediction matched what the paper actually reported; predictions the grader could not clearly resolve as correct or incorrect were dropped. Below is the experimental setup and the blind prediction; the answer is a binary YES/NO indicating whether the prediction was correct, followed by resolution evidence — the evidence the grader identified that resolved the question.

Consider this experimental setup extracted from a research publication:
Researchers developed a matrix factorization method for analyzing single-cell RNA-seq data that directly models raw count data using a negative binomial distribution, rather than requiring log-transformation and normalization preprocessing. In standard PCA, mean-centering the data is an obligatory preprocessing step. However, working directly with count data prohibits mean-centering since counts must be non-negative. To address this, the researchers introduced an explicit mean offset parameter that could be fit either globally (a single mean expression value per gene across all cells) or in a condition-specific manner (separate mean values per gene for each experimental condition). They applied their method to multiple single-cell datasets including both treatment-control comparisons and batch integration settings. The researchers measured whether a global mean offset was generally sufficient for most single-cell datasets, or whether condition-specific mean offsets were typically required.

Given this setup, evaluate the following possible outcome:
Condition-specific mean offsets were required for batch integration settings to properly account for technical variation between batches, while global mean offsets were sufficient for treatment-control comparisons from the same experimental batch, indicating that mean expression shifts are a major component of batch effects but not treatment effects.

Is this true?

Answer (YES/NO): NO